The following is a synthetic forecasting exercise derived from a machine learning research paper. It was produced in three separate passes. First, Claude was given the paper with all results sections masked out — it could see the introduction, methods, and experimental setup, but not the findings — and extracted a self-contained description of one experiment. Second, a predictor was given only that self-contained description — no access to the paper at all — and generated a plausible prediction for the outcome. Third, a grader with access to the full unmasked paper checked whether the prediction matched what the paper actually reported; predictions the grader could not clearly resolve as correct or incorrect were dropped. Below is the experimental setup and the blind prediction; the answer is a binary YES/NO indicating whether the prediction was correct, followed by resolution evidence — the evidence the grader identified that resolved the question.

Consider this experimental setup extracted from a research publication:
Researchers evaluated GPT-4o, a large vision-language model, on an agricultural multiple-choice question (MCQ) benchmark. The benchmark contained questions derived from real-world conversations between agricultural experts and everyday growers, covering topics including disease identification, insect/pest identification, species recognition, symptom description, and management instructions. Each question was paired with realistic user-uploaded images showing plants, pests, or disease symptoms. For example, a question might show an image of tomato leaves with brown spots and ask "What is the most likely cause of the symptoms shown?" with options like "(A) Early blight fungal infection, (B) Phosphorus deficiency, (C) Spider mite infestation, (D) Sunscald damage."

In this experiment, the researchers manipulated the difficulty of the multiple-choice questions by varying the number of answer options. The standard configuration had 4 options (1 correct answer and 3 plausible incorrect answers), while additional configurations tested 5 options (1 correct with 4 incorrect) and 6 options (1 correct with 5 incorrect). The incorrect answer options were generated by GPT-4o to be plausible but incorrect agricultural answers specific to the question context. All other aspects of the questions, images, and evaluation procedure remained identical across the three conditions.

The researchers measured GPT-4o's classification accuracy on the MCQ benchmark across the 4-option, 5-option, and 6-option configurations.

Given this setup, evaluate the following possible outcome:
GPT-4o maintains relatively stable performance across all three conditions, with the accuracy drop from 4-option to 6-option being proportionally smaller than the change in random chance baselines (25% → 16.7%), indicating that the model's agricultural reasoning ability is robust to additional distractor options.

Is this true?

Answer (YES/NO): NO